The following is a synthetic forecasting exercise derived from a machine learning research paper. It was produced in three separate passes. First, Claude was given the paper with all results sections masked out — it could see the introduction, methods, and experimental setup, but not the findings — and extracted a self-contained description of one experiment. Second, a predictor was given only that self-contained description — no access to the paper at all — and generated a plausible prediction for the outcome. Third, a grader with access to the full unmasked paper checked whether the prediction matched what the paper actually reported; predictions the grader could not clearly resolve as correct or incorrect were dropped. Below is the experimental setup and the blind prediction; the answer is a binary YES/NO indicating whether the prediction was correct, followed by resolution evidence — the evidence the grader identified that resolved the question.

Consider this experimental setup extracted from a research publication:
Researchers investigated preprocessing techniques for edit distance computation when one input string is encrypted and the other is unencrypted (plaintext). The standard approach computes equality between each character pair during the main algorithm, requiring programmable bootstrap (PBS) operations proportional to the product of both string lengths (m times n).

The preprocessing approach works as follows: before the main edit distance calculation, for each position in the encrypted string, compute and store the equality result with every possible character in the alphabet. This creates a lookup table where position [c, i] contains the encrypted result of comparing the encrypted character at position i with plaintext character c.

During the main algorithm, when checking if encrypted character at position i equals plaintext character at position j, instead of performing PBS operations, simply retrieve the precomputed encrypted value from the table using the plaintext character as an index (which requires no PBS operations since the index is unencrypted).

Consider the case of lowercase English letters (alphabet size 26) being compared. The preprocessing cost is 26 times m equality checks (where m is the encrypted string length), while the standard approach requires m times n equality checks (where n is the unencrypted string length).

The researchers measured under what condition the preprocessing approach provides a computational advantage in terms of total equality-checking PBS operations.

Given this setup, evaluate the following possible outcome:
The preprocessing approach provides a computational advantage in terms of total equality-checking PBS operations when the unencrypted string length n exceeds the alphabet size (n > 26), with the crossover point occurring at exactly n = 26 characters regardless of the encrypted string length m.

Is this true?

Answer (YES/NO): YES